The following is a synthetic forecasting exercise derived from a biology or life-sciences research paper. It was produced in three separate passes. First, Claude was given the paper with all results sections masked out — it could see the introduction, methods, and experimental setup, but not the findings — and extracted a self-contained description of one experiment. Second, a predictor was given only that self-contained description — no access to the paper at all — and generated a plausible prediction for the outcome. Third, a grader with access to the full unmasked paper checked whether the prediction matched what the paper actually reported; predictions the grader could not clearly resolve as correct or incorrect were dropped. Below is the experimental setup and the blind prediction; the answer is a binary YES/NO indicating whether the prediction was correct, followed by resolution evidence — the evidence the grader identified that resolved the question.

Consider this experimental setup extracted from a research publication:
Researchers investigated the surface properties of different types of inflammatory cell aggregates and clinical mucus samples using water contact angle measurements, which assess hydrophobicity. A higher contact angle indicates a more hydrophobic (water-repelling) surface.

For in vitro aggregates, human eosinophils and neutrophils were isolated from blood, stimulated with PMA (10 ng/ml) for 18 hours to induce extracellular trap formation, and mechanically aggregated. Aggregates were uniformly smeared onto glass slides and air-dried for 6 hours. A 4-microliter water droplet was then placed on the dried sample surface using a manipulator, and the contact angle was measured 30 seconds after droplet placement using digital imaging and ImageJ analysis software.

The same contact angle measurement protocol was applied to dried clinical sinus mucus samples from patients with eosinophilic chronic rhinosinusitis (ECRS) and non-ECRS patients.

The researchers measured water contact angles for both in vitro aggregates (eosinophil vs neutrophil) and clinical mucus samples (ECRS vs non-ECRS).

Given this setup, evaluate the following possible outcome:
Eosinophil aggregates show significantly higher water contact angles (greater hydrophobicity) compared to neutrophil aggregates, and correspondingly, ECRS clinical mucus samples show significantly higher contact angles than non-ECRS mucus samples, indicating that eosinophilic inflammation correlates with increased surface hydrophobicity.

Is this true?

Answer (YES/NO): YES